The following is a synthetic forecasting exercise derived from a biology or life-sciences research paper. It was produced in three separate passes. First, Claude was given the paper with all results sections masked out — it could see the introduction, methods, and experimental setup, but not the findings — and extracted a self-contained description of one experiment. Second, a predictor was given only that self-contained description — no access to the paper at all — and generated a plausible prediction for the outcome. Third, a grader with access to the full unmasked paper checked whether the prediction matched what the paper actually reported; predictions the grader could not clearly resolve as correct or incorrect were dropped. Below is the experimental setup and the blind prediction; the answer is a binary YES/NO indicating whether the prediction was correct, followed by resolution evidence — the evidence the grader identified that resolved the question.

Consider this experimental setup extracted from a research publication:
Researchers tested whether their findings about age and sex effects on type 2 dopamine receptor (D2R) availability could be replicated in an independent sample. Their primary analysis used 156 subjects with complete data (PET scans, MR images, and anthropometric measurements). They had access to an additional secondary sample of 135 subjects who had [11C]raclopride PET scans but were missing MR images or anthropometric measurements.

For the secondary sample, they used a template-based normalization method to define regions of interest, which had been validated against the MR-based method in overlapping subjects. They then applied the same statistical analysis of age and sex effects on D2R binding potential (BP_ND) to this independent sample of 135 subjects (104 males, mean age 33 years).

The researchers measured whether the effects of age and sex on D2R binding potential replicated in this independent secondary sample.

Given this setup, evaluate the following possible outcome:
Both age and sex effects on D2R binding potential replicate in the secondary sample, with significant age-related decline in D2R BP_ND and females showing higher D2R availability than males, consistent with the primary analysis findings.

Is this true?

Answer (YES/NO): YES